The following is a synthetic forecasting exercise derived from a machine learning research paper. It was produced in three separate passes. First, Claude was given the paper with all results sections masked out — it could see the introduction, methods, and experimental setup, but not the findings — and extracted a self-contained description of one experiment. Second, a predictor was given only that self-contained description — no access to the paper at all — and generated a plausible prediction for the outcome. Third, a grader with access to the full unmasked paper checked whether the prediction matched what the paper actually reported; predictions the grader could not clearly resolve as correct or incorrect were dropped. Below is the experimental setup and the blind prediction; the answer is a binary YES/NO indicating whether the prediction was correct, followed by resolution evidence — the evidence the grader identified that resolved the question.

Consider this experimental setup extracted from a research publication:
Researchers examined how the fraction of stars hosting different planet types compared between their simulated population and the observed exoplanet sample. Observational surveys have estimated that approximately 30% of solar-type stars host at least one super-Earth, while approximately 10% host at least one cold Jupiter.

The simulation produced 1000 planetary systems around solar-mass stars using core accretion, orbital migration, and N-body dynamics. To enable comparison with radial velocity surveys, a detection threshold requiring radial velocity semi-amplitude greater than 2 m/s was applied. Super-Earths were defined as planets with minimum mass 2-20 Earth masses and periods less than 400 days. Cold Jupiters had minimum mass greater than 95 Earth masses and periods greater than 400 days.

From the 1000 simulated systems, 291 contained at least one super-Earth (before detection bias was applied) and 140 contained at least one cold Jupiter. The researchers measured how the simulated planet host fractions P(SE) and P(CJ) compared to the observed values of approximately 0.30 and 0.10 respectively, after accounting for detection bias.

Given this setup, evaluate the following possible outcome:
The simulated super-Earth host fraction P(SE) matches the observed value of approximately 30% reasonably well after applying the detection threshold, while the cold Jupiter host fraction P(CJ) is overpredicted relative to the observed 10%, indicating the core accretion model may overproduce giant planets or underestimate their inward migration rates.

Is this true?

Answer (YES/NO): NO